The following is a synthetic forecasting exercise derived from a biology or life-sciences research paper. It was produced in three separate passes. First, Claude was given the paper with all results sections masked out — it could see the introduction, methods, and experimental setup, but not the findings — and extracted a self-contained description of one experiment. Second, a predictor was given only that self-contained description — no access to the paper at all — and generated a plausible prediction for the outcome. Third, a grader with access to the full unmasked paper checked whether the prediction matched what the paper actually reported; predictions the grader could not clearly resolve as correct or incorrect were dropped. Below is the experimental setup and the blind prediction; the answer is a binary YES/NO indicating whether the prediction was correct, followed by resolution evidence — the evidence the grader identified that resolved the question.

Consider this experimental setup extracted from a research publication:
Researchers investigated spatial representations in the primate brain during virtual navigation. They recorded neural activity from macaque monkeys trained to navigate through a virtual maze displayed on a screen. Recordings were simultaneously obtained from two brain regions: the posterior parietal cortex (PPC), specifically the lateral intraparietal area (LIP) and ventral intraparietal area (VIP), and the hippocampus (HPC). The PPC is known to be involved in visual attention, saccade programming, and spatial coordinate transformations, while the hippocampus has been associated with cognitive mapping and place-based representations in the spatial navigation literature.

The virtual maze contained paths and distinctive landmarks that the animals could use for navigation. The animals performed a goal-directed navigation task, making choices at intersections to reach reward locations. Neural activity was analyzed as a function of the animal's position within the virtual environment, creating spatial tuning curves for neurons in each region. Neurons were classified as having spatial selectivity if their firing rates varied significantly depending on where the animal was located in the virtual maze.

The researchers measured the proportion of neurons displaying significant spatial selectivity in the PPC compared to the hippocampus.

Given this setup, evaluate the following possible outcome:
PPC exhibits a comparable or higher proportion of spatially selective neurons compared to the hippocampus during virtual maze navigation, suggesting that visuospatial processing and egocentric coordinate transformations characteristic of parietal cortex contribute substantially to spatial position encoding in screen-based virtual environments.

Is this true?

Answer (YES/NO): YES